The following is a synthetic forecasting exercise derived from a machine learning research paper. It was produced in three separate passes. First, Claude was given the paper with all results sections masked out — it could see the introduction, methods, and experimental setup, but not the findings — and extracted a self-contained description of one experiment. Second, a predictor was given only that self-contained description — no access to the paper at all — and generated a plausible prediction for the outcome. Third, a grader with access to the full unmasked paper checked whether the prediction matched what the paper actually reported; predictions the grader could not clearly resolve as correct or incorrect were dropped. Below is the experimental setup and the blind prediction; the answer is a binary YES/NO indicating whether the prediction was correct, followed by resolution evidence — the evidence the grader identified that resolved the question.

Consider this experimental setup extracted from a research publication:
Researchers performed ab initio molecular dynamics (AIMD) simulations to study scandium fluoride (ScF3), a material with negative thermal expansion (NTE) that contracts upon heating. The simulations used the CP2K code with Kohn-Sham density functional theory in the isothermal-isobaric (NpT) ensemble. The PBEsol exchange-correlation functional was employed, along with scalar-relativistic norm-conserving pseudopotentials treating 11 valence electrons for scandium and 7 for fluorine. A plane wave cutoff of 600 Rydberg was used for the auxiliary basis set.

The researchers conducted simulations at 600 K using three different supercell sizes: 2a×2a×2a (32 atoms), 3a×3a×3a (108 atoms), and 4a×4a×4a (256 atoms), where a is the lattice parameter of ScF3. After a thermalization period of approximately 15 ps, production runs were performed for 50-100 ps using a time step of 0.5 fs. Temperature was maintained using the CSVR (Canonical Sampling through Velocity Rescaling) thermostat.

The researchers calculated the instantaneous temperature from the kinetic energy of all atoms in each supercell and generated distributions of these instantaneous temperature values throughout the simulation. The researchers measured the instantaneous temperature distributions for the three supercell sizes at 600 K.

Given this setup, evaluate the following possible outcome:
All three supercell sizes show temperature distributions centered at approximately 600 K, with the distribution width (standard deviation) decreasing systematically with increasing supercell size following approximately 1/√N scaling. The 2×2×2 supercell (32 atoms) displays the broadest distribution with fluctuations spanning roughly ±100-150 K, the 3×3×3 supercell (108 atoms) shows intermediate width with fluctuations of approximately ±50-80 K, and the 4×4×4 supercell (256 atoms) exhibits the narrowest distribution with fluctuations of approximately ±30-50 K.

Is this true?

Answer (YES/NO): NO